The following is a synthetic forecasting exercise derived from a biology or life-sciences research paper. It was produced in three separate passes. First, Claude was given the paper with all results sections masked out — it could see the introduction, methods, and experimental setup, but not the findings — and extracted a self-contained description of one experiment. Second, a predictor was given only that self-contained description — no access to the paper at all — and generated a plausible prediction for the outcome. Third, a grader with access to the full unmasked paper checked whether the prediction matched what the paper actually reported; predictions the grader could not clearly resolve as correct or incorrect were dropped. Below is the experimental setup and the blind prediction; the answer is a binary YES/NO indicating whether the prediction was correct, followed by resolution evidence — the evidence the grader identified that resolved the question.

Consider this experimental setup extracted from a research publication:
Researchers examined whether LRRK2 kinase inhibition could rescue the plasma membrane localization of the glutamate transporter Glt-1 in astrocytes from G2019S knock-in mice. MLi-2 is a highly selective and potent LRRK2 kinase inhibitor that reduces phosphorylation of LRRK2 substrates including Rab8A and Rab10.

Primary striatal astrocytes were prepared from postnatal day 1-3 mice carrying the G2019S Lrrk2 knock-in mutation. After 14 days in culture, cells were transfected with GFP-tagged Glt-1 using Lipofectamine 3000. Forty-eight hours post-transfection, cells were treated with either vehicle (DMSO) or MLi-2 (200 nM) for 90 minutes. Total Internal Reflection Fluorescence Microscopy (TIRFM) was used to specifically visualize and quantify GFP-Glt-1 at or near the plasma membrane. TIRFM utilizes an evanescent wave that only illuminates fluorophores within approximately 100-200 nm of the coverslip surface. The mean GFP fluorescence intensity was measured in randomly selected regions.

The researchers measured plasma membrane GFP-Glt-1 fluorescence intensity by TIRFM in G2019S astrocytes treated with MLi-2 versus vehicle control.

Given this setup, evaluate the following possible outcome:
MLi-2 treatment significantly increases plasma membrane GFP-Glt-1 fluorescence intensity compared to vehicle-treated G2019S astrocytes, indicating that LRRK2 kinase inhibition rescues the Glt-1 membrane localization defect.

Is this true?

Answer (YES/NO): YES